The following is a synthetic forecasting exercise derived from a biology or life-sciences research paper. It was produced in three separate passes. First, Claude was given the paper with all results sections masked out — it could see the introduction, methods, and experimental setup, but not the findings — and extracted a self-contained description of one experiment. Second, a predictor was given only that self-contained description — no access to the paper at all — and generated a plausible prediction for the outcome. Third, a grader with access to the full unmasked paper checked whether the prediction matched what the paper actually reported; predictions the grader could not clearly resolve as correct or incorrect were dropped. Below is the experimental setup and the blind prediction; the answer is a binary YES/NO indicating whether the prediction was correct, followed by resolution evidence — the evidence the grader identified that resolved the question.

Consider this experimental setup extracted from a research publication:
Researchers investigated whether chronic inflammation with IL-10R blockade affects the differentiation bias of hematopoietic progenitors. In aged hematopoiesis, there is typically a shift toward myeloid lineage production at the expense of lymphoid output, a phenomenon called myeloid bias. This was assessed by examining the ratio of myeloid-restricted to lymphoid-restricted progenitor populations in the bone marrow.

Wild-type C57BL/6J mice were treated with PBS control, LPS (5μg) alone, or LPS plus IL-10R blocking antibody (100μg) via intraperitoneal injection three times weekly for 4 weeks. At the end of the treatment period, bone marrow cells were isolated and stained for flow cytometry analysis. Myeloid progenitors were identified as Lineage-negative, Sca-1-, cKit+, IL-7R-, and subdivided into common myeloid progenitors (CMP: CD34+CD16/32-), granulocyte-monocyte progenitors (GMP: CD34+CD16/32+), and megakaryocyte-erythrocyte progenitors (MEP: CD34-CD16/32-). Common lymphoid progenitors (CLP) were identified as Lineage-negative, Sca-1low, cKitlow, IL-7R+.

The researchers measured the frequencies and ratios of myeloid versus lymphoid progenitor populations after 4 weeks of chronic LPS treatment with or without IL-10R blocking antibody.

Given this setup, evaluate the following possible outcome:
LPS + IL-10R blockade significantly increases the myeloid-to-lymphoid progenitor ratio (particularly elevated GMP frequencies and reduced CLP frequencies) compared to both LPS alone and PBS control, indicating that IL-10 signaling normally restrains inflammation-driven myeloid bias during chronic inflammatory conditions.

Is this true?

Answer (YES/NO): YES